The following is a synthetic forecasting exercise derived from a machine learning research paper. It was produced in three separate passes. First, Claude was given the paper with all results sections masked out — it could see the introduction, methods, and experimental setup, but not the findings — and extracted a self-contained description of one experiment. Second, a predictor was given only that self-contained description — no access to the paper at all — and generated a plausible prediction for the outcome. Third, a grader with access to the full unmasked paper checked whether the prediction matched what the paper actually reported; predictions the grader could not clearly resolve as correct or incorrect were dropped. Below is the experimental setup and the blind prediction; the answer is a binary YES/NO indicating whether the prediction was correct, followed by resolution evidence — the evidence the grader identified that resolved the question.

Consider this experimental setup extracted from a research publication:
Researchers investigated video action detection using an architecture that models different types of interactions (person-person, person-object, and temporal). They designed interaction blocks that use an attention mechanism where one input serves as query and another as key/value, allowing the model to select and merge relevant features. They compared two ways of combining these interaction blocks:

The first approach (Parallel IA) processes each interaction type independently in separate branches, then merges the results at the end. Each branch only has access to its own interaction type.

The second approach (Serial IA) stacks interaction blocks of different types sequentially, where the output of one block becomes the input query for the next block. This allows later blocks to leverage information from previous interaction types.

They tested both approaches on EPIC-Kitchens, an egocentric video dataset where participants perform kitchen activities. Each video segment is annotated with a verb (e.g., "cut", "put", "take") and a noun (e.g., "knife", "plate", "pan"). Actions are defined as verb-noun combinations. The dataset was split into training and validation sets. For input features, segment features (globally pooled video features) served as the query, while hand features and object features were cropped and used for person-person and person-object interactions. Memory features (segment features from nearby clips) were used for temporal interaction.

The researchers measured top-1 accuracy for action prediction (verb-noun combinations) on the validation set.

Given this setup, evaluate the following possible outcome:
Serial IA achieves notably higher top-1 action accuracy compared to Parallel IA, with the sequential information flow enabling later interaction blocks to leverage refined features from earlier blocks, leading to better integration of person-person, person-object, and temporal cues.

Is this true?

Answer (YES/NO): YES